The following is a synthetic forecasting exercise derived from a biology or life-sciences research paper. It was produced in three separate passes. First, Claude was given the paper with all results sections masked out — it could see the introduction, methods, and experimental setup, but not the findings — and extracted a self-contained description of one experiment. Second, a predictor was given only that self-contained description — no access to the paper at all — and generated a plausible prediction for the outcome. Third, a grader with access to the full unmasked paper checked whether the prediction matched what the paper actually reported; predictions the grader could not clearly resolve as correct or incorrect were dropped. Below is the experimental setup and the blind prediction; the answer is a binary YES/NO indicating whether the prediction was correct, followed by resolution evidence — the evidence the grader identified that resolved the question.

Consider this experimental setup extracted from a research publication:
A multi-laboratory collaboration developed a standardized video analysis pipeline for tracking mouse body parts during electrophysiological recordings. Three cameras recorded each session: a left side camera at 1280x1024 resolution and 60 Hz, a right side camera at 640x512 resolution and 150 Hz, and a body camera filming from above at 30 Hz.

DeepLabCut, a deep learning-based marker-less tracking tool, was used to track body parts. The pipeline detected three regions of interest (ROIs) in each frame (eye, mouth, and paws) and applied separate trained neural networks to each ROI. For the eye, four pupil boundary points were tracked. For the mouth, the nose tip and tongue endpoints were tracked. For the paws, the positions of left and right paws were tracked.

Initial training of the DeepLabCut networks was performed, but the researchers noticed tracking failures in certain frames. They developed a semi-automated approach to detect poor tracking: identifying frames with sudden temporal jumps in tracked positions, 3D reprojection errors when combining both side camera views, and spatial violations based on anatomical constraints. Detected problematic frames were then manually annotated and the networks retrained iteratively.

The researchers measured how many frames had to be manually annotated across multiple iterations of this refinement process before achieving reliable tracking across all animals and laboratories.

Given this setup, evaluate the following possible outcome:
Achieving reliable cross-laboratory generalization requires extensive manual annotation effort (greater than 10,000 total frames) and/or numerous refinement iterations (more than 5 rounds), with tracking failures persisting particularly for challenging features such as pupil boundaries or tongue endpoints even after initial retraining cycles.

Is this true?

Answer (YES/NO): YES